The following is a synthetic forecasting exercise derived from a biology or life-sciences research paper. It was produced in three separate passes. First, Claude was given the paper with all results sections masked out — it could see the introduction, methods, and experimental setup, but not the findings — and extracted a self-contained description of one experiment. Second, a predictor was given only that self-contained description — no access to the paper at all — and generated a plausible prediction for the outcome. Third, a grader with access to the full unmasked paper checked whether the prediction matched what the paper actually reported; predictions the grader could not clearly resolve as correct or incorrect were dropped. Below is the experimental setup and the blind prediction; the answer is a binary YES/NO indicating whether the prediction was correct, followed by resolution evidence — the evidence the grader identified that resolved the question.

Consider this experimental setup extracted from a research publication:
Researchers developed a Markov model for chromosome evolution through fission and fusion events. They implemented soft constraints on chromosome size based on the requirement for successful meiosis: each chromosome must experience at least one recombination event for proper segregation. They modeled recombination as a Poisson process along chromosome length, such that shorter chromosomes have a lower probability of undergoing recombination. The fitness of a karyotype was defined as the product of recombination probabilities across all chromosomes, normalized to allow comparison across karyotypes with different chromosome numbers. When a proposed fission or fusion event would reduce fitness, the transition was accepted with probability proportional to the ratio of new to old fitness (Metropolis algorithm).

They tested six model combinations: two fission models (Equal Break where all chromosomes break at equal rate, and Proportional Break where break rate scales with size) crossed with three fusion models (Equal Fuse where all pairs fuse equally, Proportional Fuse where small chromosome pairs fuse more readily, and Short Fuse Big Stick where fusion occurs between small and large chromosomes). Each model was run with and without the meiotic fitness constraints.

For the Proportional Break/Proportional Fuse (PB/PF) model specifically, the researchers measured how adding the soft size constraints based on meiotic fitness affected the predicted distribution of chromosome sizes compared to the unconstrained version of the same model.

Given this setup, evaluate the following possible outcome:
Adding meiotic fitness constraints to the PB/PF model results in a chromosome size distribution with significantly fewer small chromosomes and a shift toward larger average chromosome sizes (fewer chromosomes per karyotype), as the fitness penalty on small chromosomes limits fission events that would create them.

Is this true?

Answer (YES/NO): NO